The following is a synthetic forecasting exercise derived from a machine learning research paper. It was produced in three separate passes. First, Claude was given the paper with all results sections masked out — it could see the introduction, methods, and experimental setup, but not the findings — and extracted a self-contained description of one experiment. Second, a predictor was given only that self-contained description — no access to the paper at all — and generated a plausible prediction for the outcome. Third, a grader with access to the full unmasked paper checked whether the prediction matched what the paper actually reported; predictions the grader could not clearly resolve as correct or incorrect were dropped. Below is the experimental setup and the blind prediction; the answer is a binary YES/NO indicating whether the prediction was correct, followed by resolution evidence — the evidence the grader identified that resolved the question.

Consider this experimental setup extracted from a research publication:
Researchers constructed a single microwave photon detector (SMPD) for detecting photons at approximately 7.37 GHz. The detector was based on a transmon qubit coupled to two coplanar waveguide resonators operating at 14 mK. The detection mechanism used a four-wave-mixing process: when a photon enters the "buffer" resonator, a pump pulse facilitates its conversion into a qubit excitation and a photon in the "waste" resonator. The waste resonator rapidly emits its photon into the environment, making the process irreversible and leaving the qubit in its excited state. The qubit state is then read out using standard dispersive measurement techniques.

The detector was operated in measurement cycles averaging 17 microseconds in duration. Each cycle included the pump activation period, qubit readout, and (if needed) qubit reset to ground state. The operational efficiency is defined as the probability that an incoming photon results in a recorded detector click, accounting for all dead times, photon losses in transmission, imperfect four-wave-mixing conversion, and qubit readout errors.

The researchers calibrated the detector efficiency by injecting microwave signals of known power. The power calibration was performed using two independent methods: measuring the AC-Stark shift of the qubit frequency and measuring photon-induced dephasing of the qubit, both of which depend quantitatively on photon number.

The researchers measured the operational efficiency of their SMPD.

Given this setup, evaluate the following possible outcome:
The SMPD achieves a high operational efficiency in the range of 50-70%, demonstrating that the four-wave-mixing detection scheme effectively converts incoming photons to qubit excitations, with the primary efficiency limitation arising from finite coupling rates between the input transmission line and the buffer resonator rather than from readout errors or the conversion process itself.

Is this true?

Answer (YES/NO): NO